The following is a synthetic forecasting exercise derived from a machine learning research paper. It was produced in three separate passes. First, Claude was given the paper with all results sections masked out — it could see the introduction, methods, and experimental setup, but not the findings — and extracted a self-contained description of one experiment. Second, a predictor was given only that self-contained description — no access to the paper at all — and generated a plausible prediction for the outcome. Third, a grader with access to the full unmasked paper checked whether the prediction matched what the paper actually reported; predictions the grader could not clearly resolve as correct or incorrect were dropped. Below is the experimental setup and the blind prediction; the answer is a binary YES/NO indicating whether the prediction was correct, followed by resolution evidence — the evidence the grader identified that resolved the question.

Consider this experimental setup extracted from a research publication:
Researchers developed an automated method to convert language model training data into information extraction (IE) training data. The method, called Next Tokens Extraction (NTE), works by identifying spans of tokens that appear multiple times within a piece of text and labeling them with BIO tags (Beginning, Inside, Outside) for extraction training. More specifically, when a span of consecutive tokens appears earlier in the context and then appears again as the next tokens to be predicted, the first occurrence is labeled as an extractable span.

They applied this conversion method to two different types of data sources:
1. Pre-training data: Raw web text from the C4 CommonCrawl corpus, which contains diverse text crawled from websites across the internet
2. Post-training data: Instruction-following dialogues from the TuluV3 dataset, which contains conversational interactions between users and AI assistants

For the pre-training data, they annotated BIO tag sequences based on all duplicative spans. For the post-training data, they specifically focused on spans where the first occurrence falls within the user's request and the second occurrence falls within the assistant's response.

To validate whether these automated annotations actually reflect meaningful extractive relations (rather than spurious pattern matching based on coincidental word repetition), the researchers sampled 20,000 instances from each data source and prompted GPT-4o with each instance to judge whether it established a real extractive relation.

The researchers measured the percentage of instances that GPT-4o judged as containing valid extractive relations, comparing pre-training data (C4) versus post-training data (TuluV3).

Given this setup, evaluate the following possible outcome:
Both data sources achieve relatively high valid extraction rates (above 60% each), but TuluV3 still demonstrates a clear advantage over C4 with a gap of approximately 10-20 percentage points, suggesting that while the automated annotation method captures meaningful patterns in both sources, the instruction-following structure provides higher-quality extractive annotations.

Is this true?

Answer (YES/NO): NO